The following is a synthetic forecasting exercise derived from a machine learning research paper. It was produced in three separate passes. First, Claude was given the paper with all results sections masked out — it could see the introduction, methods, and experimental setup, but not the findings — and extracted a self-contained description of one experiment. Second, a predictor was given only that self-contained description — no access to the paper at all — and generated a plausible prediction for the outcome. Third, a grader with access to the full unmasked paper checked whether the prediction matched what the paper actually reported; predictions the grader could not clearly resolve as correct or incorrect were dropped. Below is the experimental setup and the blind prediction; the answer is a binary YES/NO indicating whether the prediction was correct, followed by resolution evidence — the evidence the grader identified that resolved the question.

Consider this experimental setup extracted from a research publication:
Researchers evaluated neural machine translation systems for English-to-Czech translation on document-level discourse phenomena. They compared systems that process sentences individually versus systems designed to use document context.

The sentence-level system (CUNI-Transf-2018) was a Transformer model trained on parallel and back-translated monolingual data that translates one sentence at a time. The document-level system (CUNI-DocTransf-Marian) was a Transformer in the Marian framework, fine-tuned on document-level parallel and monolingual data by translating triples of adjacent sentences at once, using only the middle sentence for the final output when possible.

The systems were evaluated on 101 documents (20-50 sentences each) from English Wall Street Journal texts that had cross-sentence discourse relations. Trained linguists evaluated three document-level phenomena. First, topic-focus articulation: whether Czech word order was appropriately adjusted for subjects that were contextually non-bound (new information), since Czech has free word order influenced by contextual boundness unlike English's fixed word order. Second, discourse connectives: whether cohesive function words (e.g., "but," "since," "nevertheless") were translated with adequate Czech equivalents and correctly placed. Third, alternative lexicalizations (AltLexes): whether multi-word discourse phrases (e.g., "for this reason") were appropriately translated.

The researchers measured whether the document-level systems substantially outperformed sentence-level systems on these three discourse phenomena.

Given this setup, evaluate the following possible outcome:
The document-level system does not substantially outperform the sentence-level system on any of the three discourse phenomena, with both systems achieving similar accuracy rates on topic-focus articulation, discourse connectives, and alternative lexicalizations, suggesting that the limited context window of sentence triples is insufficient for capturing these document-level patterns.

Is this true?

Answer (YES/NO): YES